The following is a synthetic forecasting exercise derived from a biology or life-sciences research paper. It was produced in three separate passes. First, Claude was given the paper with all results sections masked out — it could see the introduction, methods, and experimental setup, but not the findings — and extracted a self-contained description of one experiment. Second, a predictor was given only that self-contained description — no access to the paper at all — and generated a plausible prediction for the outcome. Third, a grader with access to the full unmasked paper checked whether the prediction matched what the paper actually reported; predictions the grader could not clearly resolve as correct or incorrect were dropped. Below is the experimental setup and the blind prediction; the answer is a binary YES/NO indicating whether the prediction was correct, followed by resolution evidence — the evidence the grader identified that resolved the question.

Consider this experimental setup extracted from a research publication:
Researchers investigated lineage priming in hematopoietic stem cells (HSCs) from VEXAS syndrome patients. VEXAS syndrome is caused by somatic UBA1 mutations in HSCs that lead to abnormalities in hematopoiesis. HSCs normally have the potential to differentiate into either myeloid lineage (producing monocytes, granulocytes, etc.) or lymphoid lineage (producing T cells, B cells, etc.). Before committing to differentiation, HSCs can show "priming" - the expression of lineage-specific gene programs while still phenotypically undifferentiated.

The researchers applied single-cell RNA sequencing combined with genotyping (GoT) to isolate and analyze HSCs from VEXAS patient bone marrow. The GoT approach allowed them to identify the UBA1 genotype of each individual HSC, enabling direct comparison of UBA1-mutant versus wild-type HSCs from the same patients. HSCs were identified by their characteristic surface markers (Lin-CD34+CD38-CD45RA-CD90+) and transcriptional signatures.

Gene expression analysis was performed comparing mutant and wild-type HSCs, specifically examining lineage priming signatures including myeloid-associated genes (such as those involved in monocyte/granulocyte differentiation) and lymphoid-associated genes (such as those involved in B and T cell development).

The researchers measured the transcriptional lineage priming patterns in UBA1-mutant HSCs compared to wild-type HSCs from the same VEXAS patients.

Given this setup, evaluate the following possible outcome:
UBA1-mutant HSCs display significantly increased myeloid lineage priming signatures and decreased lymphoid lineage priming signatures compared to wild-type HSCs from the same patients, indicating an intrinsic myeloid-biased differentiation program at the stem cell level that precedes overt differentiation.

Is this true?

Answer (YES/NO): YES